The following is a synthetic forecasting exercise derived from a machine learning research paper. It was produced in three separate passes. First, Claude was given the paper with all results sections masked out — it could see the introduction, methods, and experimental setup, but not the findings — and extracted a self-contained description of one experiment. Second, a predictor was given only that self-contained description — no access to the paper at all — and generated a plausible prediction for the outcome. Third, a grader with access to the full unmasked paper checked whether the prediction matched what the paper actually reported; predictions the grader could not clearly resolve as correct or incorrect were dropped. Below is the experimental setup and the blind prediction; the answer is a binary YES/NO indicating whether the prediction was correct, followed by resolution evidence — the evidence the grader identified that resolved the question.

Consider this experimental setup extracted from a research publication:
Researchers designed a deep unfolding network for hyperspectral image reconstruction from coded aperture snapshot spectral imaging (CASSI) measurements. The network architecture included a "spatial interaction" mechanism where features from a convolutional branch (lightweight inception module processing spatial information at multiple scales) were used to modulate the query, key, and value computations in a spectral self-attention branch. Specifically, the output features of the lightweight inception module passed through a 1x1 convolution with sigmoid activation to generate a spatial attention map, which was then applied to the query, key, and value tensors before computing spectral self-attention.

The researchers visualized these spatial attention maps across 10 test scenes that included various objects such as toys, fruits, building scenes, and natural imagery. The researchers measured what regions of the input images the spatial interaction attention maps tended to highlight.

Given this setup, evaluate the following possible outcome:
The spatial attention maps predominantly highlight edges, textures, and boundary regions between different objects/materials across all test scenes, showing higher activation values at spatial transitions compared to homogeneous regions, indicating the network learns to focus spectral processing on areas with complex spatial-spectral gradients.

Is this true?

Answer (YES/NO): NO